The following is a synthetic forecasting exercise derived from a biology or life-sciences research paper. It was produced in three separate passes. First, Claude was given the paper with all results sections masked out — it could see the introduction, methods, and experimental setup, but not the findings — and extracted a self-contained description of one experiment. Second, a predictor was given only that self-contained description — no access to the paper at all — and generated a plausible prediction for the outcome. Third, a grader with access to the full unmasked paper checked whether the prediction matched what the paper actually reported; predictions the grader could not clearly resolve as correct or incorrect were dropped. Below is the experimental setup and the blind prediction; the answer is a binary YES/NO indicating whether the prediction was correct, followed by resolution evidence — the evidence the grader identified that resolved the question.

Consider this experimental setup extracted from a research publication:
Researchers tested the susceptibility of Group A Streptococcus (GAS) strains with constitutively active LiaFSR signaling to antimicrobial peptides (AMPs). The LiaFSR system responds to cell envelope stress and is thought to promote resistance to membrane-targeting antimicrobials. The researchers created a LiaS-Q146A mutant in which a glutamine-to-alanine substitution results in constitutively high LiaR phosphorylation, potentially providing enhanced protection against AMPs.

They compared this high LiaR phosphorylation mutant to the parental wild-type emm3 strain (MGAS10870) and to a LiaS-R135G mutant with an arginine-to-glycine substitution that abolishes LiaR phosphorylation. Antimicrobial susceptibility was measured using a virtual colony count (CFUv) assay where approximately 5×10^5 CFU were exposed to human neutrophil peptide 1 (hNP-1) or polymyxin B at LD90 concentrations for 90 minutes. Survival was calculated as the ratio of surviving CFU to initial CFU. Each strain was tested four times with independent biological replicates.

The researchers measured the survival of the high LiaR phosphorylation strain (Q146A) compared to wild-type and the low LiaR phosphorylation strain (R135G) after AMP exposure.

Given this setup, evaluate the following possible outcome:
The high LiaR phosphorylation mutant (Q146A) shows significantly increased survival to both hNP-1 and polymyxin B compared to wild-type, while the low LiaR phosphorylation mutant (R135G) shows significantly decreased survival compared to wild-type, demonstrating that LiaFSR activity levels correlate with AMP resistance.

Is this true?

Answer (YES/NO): NO